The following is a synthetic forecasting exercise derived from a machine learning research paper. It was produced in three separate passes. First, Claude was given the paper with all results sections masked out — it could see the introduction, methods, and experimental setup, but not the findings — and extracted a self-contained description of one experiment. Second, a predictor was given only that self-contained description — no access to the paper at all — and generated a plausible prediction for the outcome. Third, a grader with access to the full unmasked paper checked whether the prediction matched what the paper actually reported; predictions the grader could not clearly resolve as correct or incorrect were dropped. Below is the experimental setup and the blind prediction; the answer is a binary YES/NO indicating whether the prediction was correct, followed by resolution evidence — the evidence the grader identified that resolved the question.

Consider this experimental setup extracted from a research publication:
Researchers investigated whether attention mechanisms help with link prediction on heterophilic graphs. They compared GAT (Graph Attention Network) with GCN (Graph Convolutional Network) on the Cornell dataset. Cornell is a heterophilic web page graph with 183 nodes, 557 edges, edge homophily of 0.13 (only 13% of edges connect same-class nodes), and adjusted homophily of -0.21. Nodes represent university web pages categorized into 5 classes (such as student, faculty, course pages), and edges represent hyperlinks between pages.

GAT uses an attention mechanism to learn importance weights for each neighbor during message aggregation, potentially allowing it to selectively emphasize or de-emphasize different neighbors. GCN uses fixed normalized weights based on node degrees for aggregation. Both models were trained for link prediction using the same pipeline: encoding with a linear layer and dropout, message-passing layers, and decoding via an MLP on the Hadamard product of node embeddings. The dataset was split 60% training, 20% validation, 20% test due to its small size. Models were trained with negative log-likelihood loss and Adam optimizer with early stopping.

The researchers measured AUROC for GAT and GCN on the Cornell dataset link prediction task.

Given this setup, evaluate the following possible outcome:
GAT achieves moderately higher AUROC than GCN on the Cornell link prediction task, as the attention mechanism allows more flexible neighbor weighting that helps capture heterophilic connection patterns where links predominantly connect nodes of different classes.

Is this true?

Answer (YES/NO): YES